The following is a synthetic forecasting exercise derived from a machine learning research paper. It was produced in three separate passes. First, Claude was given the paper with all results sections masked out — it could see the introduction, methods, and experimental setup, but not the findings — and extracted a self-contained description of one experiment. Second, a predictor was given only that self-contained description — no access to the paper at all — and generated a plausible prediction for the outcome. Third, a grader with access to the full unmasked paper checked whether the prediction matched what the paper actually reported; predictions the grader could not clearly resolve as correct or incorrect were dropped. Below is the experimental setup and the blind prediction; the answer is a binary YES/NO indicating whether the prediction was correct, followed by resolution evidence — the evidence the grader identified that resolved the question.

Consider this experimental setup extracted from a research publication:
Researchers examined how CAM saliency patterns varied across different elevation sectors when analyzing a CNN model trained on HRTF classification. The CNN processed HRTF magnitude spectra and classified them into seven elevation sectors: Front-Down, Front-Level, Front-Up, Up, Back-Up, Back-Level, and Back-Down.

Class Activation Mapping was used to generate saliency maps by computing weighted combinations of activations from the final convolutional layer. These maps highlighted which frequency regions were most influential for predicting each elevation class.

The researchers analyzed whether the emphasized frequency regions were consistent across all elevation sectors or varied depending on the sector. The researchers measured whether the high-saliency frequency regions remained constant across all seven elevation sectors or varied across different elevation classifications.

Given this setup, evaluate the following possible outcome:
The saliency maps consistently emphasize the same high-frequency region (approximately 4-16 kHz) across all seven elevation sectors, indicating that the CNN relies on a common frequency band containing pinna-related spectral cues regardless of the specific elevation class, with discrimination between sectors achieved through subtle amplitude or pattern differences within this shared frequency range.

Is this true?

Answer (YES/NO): NO